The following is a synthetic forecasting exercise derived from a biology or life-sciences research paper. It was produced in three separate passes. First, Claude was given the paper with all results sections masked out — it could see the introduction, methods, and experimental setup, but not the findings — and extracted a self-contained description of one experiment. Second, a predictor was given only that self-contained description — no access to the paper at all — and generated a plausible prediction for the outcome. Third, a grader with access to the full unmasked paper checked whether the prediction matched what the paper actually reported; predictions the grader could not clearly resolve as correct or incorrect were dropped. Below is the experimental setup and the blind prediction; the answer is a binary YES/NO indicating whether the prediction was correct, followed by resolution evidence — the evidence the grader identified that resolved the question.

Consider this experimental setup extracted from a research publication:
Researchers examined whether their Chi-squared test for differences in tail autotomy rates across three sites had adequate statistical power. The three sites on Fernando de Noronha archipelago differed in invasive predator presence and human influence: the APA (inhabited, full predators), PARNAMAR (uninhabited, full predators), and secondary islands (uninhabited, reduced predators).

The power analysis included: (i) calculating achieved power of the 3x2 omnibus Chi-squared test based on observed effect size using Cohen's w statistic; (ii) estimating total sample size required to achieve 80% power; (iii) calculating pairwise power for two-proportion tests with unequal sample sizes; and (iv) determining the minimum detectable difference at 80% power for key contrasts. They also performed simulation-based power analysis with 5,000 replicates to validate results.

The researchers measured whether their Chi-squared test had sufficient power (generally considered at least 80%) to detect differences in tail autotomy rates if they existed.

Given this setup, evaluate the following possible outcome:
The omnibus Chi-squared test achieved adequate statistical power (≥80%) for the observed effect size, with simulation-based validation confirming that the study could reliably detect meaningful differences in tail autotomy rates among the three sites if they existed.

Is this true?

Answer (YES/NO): NO